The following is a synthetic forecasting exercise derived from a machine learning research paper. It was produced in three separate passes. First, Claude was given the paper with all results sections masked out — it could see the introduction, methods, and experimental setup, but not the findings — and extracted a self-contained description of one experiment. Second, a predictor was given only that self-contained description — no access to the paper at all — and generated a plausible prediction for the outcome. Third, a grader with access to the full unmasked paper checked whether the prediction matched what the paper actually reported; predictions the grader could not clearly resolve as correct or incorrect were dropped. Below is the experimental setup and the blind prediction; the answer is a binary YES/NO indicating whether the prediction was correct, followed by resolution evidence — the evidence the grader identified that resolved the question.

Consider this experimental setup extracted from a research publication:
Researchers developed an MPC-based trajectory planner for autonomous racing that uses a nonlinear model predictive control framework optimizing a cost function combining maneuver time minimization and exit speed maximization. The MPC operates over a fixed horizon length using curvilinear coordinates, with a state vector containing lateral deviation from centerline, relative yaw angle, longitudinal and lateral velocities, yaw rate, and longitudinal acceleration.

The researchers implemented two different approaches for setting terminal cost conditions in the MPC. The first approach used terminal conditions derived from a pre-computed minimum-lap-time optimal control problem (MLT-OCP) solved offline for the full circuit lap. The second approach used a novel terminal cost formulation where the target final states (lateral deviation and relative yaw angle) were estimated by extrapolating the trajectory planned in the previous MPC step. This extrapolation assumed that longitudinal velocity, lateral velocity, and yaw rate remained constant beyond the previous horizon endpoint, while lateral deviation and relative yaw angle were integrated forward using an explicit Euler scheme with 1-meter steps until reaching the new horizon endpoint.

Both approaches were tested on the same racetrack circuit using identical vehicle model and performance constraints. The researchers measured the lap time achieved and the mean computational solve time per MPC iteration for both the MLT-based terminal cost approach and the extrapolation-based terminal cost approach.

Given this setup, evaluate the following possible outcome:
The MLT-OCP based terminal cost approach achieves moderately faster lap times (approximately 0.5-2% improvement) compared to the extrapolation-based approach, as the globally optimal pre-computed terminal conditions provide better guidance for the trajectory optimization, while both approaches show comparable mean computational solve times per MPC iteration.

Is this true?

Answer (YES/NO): NO